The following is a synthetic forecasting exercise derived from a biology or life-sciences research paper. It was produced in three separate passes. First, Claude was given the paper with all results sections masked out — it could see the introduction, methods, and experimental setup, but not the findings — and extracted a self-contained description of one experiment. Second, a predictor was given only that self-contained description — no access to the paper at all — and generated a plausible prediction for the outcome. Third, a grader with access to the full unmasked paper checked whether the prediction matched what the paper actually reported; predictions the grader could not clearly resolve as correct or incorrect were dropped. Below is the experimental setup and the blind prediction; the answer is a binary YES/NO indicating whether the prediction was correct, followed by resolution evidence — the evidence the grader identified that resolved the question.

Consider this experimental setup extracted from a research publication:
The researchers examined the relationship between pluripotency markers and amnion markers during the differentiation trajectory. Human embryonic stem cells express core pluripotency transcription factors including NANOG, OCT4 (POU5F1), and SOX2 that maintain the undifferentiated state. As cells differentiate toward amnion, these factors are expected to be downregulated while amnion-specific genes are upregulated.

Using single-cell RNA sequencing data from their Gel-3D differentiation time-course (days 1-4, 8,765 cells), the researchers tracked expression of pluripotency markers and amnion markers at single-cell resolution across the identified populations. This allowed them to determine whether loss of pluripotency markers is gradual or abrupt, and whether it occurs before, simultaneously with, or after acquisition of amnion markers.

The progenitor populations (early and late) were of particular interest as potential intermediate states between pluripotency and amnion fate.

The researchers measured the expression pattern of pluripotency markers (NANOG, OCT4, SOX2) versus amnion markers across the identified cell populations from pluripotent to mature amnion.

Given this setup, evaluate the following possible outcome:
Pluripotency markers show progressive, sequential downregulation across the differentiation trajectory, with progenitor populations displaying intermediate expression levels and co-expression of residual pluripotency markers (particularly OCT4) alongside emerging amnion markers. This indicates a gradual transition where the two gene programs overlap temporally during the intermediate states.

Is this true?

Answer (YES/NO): NO